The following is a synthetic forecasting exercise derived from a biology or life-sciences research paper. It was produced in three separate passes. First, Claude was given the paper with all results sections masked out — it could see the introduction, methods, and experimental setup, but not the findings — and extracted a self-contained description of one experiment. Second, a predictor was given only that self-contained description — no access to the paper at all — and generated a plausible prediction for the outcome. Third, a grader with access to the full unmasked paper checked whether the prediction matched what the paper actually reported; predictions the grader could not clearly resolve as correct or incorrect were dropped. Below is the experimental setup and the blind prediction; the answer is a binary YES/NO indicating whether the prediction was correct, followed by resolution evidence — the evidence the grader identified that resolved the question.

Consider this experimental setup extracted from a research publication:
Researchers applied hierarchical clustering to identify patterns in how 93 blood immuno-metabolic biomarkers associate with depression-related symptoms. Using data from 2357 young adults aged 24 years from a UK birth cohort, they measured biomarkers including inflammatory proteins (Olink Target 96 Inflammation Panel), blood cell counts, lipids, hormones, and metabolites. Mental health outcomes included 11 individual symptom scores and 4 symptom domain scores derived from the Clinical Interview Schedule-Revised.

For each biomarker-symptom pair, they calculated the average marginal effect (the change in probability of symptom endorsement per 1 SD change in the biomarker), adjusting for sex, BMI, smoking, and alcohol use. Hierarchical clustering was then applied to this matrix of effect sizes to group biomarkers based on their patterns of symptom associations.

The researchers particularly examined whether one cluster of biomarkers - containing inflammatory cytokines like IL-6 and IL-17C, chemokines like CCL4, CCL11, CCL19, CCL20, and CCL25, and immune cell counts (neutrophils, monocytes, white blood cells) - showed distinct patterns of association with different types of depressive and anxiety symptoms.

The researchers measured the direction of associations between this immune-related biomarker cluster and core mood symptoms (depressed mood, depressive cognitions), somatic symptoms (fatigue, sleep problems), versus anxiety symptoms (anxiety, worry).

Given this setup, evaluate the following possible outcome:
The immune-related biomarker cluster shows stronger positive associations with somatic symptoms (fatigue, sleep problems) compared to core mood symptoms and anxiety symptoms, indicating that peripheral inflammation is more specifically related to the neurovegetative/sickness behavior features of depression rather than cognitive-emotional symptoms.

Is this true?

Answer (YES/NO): NO